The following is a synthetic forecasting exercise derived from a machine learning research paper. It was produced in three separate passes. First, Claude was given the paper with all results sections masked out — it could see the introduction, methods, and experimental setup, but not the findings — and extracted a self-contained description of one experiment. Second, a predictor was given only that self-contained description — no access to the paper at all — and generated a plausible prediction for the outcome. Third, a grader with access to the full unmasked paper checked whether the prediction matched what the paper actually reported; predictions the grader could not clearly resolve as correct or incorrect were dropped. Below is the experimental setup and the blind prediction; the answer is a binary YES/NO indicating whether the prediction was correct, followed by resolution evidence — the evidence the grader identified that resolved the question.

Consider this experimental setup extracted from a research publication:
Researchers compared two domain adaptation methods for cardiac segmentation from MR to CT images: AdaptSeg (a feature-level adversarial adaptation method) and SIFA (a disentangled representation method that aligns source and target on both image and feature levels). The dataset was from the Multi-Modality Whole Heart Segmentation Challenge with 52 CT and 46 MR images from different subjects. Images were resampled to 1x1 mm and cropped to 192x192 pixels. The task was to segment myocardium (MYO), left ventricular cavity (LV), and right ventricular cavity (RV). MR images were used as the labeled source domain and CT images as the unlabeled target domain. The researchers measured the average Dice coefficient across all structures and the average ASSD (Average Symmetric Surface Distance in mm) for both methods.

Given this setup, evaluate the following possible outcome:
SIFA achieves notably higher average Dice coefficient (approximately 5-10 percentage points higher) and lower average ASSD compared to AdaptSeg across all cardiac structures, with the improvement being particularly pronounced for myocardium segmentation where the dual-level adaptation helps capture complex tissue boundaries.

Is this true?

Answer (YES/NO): NO